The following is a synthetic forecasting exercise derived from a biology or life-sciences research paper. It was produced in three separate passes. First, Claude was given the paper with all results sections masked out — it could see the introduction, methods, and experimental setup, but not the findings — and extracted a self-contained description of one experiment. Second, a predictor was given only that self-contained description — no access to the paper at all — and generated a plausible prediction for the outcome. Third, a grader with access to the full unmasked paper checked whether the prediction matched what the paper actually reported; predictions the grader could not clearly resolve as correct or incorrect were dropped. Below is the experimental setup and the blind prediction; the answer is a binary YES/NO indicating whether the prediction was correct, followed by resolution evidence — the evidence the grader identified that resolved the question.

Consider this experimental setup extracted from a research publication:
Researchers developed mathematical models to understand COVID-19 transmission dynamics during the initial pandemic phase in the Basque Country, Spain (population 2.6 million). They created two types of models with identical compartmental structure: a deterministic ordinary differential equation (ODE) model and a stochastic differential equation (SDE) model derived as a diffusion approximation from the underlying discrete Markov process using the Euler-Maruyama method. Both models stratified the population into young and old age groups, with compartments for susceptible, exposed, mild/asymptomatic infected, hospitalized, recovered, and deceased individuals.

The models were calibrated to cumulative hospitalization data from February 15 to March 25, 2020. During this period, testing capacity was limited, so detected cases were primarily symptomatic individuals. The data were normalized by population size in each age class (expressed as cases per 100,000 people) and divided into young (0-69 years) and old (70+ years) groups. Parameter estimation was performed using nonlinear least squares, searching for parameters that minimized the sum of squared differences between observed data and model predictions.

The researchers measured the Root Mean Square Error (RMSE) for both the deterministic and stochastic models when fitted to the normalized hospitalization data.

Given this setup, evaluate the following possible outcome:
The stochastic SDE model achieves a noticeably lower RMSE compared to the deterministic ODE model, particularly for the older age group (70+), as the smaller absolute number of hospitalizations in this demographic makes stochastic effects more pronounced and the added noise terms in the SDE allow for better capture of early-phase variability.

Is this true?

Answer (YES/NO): NO